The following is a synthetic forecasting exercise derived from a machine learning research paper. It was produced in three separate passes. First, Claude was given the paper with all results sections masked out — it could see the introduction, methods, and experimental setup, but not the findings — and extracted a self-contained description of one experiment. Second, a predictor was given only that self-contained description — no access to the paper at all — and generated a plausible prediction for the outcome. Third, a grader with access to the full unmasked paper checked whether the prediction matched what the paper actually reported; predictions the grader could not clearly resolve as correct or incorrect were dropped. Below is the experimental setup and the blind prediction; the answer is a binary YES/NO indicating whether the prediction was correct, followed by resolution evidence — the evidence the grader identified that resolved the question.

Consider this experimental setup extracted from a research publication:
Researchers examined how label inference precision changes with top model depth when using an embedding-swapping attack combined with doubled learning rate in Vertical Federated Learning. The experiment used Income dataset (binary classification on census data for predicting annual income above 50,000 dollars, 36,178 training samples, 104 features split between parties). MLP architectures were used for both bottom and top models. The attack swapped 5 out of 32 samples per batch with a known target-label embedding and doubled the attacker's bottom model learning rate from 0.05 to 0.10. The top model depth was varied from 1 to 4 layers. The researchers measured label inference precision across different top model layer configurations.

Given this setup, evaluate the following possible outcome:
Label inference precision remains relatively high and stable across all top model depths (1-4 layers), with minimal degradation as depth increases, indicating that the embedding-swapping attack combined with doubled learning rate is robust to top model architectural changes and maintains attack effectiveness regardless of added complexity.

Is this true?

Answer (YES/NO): NO